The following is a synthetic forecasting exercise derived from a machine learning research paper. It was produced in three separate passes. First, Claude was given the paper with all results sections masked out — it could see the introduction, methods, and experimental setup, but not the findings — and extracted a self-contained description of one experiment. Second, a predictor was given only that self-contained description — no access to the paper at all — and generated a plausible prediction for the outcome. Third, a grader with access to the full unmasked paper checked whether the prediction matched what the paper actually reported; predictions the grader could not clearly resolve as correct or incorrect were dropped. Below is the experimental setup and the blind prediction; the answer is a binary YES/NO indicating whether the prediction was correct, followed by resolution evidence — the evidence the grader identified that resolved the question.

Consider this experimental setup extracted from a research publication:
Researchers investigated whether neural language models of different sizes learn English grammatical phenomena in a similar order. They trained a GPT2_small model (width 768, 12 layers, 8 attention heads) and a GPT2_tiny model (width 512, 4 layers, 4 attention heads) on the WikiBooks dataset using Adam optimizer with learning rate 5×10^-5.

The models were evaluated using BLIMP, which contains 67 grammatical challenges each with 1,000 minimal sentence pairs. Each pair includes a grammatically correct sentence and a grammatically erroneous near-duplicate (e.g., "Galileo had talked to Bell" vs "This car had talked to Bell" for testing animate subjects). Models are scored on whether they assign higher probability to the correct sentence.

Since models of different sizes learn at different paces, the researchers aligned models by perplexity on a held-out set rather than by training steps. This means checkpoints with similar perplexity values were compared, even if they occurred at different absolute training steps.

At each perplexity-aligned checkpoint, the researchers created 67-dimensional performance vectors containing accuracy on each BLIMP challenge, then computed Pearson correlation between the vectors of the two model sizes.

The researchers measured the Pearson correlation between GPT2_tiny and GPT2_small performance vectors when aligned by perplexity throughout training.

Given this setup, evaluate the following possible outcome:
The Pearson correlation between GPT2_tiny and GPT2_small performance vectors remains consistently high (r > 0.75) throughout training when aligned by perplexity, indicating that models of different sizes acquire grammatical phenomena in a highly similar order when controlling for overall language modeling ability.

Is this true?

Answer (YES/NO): YES